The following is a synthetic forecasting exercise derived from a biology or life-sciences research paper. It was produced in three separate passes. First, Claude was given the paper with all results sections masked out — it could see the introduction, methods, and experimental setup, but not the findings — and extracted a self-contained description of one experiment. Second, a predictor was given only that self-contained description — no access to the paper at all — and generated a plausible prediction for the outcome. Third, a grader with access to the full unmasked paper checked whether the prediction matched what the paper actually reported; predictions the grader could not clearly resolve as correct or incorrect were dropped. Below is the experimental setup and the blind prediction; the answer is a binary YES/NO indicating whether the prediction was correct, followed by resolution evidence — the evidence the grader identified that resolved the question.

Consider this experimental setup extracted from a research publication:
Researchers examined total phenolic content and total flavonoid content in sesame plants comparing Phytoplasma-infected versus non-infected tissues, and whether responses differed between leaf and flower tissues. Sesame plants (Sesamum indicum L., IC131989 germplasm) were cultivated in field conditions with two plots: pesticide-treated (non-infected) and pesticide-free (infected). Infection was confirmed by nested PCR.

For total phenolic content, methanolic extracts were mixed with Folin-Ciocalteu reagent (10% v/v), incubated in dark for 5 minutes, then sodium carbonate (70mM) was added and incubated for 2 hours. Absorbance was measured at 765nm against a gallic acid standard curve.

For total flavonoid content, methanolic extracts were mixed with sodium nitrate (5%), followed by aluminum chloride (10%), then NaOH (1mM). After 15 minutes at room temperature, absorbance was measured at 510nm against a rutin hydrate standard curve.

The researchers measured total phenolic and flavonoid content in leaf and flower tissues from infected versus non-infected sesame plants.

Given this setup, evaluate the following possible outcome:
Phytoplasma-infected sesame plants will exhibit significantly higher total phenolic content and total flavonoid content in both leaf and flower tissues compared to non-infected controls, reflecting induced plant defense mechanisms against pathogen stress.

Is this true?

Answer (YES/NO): YES